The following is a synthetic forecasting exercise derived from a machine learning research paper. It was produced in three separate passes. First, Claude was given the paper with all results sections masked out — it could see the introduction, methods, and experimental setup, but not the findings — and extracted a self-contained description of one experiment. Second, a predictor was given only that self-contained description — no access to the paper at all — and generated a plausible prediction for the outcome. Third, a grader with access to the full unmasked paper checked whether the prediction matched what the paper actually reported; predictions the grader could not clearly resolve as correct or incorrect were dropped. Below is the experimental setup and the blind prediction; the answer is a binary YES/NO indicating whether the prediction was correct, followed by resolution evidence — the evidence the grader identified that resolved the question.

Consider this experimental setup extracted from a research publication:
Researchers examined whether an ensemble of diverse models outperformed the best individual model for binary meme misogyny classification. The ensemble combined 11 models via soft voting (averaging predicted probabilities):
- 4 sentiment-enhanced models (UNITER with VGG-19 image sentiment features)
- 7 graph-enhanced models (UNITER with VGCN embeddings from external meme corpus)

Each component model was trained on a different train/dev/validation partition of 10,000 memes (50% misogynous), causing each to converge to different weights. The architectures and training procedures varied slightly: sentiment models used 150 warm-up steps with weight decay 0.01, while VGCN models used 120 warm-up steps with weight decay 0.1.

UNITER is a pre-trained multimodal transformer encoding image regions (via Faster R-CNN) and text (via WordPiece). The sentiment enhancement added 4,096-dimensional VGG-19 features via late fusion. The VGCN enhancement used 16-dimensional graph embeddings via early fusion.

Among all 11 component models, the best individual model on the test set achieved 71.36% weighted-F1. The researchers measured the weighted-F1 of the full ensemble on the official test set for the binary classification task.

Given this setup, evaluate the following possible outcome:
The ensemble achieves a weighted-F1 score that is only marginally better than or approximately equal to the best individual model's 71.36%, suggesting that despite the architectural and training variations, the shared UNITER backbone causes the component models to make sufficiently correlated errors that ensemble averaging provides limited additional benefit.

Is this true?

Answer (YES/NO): NO